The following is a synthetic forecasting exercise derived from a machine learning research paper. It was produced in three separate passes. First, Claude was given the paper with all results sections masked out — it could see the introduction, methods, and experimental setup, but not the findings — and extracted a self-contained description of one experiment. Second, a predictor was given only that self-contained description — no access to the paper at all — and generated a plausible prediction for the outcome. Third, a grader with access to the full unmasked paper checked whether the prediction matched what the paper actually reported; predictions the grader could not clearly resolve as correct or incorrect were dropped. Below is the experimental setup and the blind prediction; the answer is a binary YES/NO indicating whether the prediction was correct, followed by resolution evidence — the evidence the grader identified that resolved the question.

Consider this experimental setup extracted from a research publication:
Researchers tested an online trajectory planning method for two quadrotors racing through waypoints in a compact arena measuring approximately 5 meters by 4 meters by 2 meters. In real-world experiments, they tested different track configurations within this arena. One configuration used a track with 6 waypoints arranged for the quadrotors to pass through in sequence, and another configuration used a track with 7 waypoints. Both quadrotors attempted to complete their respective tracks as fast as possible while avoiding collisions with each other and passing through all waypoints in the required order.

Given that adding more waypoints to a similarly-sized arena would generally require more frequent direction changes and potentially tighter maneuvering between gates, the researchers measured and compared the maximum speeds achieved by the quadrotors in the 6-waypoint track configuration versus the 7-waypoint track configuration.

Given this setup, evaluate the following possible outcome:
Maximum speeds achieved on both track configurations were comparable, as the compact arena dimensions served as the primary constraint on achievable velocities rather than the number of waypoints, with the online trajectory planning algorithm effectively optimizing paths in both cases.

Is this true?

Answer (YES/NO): NO